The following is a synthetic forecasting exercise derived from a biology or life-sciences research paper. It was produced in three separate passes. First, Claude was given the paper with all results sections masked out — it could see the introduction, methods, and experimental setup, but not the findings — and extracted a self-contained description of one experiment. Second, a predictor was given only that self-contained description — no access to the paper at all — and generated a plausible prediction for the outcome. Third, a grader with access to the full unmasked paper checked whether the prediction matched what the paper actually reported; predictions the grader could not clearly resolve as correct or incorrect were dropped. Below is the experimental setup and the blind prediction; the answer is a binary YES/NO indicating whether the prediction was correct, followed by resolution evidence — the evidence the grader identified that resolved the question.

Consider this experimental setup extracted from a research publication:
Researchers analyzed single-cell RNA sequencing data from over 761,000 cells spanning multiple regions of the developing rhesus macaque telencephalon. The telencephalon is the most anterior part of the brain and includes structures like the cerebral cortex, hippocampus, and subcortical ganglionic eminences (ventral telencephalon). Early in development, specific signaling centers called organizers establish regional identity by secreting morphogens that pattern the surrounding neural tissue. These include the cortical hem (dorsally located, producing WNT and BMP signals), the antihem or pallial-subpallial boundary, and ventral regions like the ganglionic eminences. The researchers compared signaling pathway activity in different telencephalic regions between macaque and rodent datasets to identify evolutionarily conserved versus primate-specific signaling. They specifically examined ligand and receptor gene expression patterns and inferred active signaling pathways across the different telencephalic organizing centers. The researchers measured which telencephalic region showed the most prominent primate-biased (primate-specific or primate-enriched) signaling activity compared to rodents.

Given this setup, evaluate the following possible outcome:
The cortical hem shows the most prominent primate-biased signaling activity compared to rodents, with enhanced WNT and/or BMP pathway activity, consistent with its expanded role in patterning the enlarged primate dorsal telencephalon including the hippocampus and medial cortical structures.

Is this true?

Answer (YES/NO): NO